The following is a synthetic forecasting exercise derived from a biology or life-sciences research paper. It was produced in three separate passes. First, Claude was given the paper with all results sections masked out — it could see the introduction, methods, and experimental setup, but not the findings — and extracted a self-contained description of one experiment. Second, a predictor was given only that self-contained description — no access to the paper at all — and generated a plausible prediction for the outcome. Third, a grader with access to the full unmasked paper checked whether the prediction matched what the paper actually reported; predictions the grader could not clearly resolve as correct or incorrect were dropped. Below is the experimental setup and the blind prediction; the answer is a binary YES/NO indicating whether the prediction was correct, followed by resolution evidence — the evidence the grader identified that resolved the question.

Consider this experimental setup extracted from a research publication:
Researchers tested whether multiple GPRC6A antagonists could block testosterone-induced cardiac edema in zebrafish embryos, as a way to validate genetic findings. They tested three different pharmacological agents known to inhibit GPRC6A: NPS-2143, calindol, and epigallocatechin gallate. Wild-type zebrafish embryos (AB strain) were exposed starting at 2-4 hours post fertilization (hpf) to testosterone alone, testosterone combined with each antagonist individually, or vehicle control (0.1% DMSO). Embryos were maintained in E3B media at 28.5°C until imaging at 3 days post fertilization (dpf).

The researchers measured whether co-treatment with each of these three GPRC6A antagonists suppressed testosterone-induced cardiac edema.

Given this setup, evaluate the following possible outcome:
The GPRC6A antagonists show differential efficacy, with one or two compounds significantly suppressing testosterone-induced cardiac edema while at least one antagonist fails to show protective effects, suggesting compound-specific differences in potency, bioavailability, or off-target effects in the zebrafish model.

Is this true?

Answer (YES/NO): YES